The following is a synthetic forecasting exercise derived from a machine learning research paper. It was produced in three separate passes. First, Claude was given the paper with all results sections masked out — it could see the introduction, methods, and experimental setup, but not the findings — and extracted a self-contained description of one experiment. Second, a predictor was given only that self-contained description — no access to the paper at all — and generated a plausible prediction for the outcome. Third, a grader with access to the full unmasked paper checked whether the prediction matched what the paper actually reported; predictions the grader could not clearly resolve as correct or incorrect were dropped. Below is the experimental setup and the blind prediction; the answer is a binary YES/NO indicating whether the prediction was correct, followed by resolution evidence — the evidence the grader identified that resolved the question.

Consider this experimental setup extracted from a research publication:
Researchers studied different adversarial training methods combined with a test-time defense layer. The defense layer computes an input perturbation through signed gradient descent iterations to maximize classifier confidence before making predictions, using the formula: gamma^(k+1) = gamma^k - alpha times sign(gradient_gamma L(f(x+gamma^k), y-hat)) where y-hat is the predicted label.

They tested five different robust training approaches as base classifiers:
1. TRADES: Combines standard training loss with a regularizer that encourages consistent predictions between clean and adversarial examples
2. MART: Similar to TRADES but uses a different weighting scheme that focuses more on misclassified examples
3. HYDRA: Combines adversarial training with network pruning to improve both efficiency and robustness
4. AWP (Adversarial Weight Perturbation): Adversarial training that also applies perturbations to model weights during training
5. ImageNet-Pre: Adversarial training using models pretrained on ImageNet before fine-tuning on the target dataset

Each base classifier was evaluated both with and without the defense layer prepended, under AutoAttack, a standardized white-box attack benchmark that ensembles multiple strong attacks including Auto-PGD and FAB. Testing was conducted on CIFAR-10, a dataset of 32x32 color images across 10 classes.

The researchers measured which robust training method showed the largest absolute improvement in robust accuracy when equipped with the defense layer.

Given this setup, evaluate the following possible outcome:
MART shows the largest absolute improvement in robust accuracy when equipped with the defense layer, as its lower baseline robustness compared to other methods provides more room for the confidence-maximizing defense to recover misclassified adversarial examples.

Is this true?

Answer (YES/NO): NO